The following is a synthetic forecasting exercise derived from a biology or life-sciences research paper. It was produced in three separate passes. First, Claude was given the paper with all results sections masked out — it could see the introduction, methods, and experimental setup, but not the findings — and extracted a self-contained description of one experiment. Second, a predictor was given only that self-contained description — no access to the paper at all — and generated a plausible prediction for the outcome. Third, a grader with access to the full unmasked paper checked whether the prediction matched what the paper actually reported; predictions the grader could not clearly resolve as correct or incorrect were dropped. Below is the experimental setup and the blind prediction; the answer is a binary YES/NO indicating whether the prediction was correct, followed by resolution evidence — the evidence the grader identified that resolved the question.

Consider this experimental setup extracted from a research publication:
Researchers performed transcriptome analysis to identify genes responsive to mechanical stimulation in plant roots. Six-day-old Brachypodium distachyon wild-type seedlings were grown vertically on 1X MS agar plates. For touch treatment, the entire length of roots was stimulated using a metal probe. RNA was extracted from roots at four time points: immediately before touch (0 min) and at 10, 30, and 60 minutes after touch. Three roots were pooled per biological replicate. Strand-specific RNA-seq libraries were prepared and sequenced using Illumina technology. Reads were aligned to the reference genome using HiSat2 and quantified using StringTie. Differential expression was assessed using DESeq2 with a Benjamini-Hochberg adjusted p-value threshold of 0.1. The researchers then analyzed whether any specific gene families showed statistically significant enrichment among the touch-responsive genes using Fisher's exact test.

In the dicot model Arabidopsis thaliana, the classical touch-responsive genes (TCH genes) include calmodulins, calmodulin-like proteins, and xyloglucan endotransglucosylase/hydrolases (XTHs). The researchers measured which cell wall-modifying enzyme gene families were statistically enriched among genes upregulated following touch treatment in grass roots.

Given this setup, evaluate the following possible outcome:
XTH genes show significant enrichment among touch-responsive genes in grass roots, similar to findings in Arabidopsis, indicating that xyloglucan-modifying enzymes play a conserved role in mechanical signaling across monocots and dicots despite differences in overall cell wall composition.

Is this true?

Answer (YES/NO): NO